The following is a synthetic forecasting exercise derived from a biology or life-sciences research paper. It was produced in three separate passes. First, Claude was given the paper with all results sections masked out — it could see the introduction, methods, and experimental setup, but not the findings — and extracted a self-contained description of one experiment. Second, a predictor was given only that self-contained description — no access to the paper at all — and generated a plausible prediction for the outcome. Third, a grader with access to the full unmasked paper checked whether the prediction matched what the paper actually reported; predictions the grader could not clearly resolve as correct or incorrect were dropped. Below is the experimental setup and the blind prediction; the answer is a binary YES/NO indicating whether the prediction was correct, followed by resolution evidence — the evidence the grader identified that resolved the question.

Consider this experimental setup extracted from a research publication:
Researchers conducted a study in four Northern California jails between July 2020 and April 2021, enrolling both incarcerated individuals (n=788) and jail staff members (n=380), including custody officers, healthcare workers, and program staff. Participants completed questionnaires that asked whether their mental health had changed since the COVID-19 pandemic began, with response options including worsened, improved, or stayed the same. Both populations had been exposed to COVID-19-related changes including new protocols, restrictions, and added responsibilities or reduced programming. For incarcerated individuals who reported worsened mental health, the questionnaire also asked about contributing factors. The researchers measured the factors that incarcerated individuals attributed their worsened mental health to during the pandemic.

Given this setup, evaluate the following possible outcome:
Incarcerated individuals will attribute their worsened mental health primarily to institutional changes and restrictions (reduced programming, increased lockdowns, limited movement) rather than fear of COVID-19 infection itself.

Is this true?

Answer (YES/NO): NO